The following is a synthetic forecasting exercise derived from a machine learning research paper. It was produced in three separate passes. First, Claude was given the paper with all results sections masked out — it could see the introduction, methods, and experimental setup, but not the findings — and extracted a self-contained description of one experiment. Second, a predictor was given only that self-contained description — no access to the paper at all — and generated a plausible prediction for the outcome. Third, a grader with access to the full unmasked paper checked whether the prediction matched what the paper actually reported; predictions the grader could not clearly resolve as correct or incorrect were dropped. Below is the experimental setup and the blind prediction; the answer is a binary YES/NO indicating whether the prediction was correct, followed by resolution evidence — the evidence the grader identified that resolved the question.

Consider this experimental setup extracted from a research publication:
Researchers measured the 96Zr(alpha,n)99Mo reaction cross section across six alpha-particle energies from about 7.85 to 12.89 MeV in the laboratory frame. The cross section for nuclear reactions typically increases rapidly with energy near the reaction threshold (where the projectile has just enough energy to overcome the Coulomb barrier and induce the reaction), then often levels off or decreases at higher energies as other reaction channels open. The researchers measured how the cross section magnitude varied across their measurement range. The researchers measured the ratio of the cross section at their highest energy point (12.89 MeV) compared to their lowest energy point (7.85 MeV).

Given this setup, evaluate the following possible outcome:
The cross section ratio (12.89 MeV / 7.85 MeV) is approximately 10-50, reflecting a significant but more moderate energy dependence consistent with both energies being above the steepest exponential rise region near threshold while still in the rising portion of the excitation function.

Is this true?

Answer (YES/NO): NO